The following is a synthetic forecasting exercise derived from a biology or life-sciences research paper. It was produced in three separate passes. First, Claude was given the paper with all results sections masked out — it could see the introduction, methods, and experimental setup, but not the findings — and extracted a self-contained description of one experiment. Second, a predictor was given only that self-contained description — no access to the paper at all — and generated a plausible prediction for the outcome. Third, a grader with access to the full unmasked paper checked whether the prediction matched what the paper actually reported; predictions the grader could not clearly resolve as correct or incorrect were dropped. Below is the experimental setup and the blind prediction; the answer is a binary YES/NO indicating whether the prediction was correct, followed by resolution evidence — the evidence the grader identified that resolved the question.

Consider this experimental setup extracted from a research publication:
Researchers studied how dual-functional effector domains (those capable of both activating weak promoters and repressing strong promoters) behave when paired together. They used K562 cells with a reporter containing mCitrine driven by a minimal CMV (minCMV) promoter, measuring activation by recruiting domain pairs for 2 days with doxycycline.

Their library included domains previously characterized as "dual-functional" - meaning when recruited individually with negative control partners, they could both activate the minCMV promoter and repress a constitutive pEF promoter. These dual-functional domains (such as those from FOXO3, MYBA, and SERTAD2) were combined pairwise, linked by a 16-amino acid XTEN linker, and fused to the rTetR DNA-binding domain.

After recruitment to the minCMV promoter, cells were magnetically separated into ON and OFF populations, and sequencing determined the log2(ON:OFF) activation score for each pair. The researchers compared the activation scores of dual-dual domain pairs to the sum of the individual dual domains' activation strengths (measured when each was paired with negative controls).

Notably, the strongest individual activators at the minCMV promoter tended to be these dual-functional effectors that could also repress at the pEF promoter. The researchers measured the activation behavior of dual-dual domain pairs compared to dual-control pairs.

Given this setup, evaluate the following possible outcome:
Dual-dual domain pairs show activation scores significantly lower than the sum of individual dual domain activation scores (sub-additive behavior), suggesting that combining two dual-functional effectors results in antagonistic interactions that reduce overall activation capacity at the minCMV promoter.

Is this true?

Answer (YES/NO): YES